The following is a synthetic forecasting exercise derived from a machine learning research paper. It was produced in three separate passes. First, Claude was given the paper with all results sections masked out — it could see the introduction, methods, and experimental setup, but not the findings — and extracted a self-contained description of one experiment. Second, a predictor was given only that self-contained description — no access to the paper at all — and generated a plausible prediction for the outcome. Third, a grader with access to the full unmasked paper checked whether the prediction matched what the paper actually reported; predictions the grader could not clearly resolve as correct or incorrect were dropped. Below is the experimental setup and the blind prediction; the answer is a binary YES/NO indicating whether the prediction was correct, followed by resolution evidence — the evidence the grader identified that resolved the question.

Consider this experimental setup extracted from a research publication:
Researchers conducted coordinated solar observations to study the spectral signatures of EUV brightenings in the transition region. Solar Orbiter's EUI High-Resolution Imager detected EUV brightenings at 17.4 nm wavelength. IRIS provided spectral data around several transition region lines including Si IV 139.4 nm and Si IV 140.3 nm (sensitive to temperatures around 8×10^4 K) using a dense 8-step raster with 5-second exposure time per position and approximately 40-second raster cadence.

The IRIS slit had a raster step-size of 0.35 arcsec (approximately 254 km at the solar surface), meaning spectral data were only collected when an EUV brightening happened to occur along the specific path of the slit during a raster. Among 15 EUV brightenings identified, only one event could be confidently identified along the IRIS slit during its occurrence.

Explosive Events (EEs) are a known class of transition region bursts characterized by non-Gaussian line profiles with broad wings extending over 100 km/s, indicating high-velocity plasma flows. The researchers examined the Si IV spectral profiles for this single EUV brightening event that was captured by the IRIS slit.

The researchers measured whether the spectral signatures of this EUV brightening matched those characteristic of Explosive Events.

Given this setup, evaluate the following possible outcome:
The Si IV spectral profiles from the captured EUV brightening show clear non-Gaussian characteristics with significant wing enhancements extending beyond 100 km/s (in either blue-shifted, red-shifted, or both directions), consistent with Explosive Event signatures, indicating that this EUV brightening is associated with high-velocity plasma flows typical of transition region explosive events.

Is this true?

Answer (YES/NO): YES